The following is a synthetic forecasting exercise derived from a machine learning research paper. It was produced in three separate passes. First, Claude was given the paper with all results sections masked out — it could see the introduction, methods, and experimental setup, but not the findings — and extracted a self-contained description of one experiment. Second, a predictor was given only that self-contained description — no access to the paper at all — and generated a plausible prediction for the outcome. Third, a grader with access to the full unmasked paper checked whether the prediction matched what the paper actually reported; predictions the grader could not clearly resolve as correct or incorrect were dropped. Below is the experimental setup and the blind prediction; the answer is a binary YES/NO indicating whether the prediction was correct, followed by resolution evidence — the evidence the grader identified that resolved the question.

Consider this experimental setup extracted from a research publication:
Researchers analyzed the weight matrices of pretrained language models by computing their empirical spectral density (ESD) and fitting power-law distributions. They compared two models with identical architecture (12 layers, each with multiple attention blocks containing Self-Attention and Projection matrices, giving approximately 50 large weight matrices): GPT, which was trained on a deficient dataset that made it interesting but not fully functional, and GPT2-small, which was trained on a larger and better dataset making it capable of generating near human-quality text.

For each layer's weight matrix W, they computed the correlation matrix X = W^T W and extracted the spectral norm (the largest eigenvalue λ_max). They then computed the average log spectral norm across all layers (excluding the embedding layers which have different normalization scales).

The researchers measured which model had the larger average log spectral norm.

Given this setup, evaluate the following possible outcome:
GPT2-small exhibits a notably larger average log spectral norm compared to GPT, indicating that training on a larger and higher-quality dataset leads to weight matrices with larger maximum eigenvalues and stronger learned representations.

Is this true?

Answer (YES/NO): YES